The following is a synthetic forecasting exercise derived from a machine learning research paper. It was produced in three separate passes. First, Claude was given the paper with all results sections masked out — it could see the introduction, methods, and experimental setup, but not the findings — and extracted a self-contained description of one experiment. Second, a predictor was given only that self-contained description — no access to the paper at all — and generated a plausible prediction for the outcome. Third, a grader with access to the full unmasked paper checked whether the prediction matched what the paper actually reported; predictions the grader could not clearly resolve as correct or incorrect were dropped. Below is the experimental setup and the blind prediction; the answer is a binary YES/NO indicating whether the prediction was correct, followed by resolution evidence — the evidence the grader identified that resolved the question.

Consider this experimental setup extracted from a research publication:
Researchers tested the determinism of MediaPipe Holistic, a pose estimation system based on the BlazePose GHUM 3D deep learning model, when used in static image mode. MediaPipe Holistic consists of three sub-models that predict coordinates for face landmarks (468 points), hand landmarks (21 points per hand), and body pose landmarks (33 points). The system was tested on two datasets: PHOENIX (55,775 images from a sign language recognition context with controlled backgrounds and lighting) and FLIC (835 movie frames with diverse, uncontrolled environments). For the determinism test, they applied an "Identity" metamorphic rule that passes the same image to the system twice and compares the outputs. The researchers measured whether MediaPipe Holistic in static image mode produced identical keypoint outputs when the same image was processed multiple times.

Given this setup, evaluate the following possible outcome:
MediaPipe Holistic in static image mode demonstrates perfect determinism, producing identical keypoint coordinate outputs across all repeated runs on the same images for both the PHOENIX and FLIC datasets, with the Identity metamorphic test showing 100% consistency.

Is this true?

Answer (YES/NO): YES